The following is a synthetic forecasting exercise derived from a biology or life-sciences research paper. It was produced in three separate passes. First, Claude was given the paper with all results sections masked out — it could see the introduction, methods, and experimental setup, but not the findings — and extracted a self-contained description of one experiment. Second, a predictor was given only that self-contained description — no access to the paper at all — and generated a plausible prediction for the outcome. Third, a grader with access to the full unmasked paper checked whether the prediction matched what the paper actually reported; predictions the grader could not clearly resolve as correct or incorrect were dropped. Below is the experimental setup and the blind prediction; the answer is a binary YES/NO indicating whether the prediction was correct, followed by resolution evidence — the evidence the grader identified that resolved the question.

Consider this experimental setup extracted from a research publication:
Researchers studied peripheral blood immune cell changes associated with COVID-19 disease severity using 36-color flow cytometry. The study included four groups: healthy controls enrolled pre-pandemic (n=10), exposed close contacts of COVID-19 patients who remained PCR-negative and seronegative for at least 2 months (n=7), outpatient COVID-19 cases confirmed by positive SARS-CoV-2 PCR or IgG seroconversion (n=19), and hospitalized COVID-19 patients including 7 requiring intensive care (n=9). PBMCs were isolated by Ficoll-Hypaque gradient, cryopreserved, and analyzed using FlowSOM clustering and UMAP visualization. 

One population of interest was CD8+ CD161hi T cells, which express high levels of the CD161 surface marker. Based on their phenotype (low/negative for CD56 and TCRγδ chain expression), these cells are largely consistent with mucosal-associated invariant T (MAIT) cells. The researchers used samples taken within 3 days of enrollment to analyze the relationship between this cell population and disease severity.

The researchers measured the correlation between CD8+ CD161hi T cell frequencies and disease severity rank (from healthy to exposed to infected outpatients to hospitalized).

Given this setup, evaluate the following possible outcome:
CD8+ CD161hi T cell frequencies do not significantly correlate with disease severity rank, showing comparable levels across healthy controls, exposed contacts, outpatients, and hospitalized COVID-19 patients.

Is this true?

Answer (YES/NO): NO